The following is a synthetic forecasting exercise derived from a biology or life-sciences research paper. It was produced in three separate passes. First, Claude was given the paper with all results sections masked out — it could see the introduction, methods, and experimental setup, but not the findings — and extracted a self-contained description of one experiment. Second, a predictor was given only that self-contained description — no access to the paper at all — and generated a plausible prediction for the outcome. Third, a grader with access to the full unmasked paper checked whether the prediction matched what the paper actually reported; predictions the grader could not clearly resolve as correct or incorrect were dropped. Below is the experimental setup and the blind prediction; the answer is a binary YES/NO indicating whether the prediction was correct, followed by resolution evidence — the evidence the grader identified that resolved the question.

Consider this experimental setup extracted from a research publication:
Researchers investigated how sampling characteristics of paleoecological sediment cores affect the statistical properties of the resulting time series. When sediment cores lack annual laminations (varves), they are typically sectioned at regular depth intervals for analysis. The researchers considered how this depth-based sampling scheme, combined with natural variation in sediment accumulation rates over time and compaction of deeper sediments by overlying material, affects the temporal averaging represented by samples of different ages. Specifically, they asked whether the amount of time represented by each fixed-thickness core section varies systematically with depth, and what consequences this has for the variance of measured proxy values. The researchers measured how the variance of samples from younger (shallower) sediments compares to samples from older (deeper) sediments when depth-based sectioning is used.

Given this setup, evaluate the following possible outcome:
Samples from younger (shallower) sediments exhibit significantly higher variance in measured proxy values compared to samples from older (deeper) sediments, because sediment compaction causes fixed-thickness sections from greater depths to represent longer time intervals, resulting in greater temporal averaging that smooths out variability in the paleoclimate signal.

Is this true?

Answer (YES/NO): YES